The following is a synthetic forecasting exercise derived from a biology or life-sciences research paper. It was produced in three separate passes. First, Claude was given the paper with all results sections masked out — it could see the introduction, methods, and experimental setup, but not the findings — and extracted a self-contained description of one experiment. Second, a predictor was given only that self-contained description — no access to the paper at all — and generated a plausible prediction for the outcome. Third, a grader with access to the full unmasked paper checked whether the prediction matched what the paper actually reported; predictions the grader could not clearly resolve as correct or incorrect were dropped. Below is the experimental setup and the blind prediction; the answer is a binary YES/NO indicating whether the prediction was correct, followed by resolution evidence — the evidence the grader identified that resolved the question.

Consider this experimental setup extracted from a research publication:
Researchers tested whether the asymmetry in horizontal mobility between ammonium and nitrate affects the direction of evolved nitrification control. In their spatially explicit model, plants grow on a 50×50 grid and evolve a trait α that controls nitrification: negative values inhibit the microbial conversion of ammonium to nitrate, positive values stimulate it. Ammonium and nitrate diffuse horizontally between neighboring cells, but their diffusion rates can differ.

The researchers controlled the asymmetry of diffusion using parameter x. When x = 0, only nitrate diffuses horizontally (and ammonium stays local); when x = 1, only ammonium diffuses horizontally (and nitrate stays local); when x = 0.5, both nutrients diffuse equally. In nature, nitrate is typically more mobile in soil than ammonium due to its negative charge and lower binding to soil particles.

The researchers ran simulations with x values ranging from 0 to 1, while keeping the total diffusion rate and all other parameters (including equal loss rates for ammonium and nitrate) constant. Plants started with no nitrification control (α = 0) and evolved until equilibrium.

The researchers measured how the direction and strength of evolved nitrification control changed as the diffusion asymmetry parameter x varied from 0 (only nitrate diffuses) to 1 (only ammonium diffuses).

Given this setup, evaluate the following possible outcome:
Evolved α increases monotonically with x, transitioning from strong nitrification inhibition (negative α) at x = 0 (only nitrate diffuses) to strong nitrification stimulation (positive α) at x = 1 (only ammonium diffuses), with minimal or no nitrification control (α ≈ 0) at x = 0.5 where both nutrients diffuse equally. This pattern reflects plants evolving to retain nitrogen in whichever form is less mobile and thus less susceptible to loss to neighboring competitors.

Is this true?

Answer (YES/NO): YES